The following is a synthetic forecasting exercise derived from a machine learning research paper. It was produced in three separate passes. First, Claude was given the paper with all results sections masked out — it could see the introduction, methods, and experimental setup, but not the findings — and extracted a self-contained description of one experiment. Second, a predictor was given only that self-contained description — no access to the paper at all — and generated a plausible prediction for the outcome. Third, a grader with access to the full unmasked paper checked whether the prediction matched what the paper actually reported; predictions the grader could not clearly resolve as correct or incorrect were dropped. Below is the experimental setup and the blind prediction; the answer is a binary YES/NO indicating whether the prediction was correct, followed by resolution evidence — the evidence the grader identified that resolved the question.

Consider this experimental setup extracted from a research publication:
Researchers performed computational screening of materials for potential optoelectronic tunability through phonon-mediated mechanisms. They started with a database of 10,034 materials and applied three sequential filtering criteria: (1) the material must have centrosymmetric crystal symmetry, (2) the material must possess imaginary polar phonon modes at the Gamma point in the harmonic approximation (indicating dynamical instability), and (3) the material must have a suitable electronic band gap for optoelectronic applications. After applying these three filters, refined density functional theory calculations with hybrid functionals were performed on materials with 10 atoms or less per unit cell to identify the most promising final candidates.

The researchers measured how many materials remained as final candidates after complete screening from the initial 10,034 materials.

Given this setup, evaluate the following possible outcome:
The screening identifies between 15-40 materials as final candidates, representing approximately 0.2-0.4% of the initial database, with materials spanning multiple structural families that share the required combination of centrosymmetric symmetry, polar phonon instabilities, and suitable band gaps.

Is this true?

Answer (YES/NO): NO